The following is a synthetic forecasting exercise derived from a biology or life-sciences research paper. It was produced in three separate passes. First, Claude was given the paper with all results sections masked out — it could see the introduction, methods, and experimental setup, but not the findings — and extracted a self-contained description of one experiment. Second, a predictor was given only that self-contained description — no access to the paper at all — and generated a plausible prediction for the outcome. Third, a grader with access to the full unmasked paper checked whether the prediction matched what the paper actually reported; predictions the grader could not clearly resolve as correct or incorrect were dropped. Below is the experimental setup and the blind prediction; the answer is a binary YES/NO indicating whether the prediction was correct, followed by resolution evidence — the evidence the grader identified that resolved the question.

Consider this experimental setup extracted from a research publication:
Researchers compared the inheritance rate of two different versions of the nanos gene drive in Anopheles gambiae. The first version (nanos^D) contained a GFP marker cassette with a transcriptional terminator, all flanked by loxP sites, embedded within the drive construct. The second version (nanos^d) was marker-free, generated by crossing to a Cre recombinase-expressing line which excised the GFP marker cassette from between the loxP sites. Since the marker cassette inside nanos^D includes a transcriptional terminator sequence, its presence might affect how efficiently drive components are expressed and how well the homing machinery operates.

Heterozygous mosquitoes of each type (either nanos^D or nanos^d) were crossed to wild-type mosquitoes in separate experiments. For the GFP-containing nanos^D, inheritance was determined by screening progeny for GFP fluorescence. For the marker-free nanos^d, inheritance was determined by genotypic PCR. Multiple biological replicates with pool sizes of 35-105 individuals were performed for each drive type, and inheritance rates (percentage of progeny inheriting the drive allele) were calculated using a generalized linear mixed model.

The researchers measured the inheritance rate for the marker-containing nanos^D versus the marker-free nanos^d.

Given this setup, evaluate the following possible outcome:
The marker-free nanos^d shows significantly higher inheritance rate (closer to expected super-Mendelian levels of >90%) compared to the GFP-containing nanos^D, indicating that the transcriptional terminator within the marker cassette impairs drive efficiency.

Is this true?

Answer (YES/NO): NO